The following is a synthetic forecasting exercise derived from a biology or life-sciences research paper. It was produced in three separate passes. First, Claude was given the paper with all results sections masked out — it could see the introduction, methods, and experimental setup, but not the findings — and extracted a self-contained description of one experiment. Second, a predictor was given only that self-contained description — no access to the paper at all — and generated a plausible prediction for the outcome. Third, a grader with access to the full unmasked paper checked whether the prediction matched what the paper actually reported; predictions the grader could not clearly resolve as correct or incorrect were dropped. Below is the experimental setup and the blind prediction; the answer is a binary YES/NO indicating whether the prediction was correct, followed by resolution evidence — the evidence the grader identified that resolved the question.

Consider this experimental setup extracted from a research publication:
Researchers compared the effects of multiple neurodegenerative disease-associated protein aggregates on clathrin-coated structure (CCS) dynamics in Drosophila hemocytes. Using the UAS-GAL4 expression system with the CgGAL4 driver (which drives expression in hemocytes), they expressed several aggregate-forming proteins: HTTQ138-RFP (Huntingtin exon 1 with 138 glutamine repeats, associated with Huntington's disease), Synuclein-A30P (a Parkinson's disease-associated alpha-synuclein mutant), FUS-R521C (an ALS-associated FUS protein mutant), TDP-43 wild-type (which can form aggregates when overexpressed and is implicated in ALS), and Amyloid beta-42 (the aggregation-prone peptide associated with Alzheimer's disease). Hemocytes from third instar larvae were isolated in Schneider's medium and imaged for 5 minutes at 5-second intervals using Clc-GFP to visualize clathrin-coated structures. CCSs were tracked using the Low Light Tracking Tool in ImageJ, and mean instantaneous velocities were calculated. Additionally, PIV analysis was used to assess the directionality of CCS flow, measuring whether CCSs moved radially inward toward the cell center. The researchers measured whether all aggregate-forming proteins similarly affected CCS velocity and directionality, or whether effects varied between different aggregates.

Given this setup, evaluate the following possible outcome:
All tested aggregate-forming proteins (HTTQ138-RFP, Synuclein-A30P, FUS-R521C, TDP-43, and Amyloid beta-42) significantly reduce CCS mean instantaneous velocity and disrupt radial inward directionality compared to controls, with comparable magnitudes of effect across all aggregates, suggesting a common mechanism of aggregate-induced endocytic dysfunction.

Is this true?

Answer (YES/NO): NO